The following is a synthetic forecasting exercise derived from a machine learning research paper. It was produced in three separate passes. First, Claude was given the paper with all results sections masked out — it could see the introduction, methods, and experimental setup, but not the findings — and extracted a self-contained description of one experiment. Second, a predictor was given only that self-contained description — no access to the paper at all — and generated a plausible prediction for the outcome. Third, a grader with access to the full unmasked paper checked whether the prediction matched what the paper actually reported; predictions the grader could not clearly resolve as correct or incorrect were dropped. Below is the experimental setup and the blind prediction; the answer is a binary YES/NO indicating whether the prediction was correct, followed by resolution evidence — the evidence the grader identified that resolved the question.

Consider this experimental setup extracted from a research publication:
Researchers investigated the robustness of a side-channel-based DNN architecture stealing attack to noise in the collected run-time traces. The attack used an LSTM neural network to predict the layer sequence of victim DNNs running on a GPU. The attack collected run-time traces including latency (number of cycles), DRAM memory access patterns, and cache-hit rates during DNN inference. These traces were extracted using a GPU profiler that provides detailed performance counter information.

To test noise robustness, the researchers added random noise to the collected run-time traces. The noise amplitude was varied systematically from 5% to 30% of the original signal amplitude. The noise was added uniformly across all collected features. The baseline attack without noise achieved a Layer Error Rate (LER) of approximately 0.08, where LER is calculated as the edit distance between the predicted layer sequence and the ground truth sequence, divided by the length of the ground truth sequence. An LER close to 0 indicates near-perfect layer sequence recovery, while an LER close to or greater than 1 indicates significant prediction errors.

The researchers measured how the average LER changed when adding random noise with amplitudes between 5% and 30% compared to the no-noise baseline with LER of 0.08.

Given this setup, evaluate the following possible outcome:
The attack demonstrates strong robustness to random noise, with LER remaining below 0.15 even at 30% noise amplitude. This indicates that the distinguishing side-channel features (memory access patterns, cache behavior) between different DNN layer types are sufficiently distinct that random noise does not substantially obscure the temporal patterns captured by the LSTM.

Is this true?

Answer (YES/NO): NO